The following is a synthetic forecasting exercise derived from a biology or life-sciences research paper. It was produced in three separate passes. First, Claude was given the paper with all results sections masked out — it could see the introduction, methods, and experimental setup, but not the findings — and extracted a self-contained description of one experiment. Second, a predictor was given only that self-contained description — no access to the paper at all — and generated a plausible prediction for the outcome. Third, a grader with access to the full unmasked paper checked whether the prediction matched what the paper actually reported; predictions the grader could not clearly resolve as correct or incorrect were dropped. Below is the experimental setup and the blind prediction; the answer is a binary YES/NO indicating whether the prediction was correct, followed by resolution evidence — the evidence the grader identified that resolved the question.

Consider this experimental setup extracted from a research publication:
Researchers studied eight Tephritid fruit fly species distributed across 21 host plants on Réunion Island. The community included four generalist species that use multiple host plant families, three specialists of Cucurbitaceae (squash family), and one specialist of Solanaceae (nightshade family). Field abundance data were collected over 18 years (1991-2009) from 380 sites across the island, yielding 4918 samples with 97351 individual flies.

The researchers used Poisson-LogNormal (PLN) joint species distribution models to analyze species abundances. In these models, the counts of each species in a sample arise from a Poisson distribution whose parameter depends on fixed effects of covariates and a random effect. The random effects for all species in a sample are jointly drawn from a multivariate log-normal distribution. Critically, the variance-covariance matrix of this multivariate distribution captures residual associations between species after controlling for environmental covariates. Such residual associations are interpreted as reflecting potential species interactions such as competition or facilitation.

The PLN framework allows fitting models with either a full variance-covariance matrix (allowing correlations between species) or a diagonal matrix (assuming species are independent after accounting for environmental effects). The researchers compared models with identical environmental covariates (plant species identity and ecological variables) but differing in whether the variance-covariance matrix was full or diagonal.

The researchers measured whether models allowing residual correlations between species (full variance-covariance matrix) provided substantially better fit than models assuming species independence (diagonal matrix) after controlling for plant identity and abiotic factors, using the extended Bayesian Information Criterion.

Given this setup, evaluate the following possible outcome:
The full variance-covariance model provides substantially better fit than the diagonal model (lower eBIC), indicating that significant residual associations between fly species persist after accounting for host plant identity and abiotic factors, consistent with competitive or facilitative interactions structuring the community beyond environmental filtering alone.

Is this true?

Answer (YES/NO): YES